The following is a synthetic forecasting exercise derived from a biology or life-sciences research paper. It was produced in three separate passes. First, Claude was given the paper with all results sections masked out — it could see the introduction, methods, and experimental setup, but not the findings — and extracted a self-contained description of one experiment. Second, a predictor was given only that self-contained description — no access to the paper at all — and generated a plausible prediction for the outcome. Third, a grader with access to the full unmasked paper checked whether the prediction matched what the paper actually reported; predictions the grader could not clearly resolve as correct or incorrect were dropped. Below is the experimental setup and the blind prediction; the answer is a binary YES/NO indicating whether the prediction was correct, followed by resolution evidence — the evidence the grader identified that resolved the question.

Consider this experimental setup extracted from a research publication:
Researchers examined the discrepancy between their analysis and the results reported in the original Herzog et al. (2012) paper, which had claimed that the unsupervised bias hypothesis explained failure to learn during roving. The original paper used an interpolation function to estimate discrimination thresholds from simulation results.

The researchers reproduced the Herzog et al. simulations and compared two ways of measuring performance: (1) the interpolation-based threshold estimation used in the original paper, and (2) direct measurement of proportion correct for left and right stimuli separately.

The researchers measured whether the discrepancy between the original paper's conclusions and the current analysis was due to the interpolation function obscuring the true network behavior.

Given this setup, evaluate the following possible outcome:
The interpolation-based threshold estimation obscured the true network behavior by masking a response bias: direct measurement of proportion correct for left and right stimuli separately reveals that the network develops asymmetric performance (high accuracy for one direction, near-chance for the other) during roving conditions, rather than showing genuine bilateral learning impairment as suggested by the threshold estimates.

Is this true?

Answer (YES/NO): YES